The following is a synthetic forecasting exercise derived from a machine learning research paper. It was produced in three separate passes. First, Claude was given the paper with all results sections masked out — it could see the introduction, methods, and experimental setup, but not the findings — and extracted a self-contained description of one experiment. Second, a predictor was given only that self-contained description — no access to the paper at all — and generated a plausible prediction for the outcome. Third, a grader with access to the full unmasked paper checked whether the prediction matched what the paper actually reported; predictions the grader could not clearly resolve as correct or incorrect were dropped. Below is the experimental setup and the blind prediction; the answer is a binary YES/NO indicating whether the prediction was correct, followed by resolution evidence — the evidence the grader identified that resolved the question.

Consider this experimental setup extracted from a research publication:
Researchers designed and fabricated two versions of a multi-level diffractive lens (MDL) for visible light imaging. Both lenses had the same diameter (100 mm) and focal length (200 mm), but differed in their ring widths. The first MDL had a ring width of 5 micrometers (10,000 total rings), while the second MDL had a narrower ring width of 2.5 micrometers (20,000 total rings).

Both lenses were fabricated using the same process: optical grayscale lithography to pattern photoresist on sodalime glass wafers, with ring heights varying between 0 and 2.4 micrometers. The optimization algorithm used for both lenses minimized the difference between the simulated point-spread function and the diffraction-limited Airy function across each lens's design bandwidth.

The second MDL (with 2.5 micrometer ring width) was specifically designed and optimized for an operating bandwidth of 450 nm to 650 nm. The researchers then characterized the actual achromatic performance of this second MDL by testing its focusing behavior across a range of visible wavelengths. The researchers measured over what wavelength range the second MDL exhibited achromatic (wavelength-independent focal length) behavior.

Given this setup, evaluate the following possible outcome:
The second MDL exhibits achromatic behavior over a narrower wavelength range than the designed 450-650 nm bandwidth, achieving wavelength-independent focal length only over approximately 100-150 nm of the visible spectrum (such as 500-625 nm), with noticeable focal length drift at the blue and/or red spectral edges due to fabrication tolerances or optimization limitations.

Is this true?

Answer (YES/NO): NO